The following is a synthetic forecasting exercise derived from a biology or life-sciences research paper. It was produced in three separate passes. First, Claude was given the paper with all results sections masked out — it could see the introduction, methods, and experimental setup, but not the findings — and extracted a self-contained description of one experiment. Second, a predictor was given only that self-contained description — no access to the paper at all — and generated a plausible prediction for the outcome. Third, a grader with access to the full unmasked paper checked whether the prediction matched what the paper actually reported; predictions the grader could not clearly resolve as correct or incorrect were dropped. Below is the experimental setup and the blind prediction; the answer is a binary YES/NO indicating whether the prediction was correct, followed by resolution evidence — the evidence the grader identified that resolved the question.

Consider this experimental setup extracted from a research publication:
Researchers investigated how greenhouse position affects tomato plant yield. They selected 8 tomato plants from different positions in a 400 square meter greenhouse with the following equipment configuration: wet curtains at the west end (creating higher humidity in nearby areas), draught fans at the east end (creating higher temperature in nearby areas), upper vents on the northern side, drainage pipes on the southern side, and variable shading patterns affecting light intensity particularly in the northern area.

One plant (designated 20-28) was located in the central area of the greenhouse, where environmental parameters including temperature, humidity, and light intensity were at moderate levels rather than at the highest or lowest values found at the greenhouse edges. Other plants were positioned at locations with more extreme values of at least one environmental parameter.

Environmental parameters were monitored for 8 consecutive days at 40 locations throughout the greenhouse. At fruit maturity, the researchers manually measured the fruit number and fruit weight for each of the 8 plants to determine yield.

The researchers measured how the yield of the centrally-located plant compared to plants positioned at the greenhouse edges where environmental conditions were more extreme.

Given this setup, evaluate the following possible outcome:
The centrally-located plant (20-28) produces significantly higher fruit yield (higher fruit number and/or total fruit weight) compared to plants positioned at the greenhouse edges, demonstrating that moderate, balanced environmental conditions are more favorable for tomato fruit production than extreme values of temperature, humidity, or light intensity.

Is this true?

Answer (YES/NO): NO